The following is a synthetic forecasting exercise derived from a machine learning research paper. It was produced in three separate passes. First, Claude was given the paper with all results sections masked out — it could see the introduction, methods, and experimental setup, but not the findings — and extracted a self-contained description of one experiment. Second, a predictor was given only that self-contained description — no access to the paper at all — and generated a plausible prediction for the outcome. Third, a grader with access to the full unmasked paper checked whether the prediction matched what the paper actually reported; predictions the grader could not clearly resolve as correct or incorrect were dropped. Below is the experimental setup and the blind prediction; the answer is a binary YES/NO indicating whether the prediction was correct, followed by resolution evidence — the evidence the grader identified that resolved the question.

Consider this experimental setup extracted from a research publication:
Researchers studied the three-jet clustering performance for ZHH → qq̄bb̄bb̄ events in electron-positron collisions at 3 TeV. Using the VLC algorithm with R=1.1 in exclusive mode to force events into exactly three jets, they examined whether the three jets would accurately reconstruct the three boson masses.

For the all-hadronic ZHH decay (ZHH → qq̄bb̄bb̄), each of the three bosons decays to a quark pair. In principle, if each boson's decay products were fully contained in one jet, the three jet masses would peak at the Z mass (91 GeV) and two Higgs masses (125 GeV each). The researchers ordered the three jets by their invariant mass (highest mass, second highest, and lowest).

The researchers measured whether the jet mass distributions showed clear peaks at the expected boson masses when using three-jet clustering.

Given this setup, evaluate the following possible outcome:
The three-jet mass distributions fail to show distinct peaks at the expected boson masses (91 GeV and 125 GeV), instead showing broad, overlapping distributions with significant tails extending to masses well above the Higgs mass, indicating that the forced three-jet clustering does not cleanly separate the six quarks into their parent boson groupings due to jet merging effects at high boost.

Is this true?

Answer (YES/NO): NO